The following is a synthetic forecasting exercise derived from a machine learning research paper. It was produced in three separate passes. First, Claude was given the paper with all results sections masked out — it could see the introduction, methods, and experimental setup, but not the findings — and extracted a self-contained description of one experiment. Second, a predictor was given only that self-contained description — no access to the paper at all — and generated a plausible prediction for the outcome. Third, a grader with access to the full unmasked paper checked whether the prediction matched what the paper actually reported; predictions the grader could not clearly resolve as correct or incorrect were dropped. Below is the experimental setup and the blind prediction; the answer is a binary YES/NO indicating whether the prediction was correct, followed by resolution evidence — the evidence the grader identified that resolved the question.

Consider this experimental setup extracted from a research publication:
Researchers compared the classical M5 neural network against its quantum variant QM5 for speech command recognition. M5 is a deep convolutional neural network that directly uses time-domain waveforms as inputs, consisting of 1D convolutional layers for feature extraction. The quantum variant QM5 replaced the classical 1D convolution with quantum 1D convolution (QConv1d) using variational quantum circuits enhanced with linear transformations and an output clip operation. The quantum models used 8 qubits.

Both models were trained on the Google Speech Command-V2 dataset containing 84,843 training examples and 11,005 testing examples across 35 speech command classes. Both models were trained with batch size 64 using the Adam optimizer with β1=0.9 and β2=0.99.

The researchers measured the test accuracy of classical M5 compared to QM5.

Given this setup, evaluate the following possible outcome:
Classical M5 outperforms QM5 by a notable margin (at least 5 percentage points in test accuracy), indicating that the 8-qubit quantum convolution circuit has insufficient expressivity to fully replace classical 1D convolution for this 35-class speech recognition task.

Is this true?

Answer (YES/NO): YES